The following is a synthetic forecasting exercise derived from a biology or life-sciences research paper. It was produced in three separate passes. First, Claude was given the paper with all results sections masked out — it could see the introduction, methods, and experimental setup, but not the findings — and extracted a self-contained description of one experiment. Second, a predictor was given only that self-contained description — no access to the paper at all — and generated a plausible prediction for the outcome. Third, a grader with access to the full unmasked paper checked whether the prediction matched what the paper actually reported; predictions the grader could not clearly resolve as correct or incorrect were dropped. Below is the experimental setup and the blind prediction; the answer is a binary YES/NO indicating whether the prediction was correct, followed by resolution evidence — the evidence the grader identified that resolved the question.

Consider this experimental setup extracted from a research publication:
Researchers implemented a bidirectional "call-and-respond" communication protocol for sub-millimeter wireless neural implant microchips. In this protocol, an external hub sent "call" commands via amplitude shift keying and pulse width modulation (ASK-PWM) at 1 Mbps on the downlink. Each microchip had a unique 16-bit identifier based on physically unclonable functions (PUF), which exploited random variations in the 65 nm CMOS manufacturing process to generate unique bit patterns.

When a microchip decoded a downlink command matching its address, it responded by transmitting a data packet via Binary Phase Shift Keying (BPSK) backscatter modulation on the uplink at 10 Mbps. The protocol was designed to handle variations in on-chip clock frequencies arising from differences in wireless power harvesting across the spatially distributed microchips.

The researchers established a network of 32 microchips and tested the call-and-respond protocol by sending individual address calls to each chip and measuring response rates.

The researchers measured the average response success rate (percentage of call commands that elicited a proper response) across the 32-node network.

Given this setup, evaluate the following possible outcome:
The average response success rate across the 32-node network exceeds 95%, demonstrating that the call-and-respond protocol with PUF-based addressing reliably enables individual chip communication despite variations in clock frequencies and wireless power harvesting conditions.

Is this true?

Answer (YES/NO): YES